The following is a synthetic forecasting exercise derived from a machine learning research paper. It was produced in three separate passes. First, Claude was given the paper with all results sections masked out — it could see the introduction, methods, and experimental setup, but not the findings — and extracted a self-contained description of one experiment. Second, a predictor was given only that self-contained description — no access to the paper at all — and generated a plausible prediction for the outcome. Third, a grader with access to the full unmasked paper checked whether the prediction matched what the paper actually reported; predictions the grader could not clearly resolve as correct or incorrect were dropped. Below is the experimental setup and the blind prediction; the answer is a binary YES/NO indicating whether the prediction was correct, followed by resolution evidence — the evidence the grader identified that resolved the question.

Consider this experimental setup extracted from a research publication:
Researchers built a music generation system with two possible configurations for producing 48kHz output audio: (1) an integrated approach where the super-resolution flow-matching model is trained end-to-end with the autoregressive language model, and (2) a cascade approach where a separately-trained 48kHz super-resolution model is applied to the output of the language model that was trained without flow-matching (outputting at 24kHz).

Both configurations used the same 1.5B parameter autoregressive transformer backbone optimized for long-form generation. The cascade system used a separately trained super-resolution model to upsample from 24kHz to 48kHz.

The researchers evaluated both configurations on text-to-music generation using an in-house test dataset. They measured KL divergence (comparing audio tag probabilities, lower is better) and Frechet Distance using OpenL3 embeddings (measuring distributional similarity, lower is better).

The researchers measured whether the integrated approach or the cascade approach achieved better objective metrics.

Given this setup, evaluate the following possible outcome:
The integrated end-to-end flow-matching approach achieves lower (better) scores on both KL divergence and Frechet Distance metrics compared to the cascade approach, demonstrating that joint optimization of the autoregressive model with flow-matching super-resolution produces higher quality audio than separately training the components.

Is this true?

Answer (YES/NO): YES